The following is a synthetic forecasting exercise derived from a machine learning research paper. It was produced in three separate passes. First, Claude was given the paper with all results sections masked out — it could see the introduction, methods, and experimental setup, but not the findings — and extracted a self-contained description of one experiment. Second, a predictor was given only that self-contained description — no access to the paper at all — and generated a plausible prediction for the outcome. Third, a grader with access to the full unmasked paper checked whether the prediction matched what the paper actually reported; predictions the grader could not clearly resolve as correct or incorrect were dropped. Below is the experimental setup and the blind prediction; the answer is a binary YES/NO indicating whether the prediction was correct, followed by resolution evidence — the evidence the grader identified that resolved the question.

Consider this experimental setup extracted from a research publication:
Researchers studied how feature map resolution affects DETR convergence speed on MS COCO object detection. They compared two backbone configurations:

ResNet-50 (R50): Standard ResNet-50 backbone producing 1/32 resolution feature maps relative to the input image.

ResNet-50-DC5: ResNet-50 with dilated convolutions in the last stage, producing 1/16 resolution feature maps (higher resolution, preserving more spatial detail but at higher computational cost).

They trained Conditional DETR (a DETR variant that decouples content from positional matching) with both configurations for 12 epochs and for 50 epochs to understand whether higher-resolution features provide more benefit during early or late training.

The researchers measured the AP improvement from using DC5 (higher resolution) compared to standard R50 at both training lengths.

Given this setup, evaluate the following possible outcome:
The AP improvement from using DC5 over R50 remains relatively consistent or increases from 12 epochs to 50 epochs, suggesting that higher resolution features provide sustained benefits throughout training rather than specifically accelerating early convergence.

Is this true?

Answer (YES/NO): NO